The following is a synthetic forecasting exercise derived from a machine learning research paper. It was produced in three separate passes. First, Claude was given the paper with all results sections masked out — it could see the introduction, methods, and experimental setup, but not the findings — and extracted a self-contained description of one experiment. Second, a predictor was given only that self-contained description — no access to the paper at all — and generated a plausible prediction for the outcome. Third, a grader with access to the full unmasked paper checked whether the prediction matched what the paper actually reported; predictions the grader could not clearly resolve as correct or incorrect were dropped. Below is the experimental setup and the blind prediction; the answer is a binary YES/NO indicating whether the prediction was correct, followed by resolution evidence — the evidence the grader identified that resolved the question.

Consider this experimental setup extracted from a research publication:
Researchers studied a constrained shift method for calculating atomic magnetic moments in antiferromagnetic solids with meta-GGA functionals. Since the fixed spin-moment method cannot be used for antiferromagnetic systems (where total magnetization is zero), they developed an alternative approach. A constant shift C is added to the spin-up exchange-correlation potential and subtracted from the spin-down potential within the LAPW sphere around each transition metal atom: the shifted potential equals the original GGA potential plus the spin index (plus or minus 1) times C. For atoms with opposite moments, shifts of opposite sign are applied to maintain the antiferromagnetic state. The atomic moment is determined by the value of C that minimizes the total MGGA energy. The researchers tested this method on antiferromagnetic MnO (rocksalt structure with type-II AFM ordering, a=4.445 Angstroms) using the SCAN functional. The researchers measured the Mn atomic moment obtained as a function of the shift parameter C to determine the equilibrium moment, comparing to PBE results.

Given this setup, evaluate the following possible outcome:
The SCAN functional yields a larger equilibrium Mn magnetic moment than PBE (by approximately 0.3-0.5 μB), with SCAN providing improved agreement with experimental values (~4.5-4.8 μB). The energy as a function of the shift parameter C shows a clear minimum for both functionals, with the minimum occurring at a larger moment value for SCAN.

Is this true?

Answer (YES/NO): NO